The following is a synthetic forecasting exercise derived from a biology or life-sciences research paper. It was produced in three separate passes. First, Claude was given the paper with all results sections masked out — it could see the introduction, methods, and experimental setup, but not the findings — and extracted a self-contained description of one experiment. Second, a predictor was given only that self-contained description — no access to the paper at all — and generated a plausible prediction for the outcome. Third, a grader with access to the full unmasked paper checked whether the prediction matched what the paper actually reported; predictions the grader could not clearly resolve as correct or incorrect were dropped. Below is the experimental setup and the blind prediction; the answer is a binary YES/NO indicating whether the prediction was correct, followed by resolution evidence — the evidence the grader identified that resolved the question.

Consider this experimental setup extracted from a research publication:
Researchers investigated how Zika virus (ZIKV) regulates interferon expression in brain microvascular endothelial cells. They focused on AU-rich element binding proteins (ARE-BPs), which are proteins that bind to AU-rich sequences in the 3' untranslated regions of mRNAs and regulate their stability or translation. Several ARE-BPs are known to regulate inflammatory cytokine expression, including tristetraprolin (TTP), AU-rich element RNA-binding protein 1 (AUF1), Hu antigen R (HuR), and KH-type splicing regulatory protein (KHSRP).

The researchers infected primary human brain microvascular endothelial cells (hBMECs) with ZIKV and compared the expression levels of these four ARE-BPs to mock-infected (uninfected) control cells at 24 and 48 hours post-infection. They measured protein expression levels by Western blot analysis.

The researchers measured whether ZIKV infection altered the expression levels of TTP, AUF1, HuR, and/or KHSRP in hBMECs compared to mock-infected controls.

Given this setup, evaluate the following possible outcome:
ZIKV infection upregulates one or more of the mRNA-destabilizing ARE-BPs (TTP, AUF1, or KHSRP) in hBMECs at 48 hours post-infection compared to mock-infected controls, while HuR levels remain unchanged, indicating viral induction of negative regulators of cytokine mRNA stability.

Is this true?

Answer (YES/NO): YES